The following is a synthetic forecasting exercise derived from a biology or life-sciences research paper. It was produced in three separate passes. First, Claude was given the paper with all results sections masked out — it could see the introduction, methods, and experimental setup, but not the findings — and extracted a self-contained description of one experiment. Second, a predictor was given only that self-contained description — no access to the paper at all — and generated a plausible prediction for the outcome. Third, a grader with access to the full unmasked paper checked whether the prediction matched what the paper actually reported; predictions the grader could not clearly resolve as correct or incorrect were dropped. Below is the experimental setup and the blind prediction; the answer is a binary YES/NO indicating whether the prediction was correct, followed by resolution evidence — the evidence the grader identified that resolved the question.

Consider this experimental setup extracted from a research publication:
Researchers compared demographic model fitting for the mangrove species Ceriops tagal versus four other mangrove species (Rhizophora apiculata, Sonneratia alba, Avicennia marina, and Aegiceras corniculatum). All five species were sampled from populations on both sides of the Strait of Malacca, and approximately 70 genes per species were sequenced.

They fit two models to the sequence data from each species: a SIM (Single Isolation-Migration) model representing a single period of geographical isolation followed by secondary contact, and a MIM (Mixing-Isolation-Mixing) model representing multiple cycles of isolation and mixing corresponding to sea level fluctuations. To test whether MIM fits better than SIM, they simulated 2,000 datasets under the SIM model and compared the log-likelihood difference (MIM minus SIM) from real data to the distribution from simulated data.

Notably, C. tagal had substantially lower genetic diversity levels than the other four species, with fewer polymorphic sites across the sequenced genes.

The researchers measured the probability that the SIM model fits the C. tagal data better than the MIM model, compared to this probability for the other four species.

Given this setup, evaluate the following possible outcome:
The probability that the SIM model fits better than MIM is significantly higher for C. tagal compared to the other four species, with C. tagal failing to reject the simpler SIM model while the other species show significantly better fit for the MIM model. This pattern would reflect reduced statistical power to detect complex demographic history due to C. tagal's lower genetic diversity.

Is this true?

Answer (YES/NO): YES